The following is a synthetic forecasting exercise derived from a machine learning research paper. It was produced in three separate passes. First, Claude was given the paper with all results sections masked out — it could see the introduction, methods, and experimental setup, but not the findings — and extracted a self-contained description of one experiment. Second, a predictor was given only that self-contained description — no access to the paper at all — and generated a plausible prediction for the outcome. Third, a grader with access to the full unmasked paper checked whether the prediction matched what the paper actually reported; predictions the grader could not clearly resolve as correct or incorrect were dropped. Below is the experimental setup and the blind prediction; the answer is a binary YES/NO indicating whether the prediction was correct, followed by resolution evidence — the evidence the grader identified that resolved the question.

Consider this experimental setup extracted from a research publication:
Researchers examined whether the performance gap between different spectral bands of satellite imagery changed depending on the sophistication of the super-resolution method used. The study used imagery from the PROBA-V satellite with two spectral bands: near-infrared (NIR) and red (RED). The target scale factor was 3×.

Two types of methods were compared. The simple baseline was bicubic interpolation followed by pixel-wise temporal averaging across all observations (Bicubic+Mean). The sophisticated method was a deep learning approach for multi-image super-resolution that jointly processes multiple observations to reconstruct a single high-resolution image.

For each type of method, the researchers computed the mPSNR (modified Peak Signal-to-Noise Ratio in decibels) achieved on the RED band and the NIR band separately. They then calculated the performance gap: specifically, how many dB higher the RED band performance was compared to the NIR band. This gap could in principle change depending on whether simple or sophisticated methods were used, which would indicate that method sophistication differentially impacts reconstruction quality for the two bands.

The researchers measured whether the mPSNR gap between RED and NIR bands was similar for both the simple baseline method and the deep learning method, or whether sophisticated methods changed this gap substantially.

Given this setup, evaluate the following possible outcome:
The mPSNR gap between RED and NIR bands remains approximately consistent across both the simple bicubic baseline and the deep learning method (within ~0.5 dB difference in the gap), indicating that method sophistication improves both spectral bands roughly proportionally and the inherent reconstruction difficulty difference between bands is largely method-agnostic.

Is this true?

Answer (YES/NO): YES